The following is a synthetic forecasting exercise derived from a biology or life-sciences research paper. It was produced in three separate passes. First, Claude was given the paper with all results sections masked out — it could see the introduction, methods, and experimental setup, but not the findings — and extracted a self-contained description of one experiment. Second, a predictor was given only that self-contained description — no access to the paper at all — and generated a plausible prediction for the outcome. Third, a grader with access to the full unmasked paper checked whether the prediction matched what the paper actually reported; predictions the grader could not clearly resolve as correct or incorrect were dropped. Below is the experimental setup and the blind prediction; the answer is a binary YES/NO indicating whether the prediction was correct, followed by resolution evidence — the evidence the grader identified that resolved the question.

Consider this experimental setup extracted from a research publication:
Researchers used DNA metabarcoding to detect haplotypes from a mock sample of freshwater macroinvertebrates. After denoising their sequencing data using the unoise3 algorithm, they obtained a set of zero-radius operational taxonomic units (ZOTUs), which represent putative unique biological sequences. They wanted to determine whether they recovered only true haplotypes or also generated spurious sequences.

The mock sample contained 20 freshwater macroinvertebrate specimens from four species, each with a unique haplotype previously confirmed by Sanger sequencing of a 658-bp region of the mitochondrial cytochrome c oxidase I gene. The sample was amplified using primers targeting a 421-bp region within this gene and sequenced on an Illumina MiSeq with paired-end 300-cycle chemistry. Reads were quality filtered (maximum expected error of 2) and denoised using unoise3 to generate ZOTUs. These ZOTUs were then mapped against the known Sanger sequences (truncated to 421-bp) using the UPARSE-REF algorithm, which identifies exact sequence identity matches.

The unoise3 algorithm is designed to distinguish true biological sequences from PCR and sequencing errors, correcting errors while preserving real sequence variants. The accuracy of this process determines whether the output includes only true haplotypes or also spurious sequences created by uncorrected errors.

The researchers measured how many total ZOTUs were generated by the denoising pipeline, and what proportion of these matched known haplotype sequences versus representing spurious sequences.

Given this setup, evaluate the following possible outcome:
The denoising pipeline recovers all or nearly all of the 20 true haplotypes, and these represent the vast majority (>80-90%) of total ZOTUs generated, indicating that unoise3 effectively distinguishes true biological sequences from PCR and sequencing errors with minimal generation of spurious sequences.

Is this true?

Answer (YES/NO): NO